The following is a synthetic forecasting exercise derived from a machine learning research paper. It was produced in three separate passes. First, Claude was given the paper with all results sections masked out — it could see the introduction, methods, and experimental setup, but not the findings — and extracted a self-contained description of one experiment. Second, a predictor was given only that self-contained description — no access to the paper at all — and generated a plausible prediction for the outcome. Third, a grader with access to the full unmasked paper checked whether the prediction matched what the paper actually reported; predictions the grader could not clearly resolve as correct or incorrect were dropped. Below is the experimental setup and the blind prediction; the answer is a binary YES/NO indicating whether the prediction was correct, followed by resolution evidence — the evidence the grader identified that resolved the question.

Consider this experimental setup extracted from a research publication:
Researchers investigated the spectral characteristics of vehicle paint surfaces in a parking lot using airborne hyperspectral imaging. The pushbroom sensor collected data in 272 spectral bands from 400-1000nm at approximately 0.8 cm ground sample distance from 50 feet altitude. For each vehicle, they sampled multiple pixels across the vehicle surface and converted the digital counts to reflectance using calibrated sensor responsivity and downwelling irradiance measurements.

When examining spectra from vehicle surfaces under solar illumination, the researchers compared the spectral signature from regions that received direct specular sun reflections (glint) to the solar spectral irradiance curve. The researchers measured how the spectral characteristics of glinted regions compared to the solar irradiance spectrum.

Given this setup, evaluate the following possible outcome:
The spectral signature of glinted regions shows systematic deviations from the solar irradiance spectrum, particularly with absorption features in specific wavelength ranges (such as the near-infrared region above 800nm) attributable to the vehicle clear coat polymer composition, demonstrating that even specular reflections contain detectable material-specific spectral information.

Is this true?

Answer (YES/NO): NO